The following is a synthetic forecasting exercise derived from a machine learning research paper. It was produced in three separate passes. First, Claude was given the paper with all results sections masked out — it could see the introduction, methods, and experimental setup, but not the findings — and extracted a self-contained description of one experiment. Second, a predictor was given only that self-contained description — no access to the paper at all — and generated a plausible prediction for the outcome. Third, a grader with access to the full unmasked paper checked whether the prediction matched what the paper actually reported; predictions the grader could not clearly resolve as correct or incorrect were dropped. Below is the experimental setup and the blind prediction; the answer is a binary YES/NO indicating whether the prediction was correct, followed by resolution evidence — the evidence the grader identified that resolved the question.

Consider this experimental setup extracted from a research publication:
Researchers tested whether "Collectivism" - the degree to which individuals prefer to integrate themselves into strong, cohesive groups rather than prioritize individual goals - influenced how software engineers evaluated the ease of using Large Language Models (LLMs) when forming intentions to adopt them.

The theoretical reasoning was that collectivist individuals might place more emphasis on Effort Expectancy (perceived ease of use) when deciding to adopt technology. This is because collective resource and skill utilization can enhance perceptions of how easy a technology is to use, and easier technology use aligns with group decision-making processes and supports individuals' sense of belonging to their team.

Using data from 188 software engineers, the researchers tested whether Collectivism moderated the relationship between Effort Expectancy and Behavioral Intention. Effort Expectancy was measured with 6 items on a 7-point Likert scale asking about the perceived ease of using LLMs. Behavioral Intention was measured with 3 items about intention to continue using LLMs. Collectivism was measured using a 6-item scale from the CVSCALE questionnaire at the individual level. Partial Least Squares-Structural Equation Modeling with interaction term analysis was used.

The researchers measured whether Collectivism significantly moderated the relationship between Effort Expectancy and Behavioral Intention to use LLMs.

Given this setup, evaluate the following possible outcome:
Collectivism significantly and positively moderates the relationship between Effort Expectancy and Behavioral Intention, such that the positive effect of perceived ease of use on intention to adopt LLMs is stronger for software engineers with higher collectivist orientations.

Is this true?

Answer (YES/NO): NO